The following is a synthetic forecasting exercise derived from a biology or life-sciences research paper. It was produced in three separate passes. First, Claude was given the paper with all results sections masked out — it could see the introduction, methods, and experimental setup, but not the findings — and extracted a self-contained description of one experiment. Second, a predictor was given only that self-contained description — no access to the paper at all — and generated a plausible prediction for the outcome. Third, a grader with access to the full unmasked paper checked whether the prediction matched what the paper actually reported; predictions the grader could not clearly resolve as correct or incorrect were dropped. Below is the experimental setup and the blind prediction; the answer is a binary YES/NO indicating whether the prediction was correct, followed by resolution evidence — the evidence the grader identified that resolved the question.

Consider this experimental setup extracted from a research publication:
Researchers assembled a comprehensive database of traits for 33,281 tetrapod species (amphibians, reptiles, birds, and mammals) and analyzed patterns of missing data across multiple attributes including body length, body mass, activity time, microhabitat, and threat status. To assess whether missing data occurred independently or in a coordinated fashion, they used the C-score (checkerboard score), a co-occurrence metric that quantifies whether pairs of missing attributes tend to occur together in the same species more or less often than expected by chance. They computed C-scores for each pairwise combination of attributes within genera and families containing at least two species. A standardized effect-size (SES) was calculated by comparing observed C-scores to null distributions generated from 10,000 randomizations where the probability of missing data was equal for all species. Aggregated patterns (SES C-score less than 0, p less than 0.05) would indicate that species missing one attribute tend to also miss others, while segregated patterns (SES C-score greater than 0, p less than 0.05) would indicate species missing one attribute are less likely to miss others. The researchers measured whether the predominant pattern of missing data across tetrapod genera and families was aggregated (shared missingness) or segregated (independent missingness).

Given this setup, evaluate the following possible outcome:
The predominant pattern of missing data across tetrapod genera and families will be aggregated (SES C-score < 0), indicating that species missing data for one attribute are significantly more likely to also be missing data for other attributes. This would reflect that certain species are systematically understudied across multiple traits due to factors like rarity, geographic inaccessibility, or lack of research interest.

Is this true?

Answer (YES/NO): YES